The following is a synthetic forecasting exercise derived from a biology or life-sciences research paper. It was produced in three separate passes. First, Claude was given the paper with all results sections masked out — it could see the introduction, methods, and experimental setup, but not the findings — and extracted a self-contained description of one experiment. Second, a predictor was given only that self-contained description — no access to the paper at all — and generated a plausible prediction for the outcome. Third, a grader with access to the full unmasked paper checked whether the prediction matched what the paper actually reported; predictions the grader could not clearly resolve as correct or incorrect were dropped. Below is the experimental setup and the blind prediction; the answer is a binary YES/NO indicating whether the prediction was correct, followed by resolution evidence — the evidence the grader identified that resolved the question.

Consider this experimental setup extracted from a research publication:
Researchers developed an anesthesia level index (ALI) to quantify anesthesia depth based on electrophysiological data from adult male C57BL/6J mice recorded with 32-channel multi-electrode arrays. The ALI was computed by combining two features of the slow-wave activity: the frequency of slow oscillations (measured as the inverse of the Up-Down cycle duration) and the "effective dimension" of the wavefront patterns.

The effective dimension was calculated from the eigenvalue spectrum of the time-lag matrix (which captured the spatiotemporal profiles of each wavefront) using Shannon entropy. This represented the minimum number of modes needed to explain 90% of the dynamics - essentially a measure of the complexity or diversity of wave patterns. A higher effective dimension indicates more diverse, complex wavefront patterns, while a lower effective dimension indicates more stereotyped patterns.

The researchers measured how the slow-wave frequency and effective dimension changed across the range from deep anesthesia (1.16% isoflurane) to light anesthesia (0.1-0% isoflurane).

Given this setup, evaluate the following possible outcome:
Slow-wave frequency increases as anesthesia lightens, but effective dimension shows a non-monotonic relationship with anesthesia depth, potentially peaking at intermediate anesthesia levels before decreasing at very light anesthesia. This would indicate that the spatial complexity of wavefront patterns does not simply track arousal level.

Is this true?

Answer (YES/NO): NO